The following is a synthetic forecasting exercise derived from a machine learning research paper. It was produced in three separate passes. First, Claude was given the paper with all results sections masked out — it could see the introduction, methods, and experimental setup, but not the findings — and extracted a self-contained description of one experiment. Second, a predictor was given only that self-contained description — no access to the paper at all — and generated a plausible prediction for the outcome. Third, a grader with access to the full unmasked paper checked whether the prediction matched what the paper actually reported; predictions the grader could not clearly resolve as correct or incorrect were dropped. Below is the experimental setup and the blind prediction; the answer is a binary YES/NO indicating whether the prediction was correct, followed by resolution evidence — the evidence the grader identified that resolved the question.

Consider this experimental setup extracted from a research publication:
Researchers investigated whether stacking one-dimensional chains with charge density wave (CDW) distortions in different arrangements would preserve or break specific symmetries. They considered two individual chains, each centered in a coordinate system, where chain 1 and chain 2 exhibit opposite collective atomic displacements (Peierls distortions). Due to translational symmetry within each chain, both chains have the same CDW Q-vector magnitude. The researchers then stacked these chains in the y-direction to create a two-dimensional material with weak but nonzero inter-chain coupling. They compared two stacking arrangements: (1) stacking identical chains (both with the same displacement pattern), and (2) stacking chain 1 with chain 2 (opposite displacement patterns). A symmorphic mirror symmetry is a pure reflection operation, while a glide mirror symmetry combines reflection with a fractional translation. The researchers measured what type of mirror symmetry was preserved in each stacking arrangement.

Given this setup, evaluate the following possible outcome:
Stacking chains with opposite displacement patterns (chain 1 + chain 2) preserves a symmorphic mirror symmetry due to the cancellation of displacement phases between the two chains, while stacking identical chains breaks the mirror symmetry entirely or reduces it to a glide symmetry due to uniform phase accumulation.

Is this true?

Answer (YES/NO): NO